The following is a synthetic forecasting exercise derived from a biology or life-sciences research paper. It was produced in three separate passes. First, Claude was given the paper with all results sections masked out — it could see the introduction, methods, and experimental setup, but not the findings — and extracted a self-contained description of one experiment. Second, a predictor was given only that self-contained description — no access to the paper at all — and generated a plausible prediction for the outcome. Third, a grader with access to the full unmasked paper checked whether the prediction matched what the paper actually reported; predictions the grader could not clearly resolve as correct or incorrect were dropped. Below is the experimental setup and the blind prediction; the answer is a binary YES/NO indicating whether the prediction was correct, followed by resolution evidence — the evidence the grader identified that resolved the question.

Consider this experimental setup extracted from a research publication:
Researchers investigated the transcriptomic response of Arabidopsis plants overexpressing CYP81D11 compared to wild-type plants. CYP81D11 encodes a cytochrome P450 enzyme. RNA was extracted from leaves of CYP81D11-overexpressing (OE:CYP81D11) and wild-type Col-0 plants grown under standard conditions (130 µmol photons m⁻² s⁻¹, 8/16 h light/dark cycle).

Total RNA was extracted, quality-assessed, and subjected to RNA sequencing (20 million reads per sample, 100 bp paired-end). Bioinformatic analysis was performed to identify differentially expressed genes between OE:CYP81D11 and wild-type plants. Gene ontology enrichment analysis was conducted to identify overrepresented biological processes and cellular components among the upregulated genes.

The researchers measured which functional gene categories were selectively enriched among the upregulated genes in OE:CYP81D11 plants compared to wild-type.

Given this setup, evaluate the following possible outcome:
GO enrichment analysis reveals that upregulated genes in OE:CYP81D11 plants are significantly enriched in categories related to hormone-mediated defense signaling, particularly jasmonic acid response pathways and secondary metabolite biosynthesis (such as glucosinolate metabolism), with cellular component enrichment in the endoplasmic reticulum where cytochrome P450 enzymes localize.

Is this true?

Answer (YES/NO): NO